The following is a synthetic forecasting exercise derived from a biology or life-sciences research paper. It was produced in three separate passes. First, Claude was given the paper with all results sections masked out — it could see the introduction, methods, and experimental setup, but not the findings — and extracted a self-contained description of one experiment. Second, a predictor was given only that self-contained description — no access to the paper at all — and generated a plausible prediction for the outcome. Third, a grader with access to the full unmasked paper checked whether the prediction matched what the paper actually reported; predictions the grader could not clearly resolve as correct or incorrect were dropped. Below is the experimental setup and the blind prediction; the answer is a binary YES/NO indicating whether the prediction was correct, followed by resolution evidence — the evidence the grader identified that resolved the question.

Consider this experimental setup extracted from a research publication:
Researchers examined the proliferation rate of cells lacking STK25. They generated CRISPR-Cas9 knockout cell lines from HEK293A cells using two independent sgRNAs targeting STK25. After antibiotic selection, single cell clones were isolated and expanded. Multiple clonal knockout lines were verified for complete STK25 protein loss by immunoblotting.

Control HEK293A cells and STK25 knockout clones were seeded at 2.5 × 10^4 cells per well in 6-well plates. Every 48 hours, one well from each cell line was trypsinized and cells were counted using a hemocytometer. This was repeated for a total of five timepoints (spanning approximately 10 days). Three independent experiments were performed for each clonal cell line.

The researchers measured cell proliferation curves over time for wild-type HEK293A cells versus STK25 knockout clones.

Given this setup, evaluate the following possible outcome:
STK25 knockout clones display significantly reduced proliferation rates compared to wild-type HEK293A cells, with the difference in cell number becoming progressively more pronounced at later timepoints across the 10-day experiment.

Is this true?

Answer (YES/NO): NO